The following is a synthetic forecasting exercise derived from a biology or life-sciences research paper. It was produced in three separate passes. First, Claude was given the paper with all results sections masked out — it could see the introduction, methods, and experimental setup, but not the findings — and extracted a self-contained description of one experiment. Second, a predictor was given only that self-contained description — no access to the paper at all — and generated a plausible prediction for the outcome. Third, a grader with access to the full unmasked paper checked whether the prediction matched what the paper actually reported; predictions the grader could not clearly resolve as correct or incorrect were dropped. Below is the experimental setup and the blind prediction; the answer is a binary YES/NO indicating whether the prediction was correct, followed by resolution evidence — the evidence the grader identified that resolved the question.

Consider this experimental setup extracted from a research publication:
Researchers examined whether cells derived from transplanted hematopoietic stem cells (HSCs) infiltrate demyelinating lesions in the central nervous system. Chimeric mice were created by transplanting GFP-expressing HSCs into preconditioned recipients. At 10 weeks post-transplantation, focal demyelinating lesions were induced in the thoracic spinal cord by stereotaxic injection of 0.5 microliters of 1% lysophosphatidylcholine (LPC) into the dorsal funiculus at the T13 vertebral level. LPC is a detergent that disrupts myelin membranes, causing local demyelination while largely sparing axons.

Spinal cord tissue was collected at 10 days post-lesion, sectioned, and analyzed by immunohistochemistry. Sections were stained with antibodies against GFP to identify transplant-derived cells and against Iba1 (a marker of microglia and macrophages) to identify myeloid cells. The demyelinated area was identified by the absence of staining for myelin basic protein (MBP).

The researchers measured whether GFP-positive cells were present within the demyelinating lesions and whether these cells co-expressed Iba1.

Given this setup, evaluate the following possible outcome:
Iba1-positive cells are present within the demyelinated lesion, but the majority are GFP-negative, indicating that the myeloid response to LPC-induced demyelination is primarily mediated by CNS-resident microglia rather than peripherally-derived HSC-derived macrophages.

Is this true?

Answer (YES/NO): NO